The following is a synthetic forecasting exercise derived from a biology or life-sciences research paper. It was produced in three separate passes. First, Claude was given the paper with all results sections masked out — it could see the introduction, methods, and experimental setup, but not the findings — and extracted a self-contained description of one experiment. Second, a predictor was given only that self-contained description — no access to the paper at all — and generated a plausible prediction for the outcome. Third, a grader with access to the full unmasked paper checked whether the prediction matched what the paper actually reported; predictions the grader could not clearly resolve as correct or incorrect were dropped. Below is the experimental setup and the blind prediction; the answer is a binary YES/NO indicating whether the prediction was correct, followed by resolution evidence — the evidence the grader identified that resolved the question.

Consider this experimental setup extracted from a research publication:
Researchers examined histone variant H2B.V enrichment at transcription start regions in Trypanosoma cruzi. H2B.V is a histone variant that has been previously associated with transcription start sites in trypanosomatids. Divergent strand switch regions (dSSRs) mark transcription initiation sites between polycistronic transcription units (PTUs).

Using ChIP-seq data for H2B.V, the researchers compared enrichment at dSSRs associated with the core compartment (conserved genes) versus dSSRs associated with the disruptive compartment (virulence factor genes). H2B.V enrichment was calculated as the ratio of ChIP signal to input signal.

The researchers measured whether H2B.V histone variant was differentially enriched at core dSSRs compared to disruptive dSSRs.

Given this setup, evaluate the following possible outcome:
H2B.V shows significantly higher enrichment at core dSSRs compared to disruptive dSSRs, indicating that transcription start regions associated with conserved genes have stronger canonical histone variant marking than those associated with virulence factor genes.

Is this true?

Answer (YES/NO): NO